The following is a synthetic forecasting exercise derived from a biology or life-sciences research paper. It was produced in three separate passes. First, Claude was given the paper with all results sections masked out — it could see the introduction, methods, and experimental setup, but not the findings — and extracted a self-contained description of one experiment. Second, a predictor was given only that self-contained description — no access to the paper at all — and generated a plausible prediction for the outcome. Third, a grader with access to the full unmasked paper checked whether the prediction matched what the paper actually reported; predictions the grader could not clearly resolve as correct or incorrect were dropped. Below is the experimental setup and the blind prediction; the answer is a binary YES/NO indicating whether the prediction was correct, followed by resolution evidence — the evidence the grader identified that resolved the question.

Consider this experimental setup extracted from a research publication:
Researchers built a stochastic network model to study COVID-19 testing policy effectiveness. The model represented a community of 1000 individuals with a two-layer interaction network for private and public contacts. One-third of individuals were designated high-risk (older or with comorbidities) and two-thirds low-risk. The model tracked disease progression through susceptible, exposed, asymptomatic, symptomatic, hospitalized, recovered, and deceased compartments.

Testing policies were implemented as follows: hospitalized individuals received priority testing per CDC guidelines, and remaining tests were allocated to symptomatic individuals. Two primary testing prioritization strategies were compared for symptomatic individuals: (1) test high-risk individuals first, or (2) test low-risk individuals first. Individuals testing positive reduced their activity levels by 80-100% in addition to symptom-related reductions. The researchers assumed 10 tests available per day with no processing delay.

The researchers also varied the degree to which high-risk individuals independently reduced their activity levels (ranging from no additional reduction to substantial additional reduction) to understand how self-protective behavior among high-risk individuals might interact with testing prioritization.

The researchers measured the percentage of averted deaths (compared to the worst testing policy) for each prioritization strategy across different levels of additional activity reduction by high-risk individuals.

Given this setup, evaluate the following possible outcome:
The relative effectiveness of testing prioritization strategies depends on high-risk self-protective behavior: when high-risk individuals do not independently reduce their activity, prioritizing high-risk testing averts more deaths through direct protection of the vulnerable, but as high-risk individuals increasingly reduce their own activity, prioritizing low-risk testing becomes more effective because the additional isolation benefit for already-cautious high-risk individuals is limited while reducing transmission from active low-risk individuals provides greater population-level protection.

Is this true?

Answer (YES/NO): NO